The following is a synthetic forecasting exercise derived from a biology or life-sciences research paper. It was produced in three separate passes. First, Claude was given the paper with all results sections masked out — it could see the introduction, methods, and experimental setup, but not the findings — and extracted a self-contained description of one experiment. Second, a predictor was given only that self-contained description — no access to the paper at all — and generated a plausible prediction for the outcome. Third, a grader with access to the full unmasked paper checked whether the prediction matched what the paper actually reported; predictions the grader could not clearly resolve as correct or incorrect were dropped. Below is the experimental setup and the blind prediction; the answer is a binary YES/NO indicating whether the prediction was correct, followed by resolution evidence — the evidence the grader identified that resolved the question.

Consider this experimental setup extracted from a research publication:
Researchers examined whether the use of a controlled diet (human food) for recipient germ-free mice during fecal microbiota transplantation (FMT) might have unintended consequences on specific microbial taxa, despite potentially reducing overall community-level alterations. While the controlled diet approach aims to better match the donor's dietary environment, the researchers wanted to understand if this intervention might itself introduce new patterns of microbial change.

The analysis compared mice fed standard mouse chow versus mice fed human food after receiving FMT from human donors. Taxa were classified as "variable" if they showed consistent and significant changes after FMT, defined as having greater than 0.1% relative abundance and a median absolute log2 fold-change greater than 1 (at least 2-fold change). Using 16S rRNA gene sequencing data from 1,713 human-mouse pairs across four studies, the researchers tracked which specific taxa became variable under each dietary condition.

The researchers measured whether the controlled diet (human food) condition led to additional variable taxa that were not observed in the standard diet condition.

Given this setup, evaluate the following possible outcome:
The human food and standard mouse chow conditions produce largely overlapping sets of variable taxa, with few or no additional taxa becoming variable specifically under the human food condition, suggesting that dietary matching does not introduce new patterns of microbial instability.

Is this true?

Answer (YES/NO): NO